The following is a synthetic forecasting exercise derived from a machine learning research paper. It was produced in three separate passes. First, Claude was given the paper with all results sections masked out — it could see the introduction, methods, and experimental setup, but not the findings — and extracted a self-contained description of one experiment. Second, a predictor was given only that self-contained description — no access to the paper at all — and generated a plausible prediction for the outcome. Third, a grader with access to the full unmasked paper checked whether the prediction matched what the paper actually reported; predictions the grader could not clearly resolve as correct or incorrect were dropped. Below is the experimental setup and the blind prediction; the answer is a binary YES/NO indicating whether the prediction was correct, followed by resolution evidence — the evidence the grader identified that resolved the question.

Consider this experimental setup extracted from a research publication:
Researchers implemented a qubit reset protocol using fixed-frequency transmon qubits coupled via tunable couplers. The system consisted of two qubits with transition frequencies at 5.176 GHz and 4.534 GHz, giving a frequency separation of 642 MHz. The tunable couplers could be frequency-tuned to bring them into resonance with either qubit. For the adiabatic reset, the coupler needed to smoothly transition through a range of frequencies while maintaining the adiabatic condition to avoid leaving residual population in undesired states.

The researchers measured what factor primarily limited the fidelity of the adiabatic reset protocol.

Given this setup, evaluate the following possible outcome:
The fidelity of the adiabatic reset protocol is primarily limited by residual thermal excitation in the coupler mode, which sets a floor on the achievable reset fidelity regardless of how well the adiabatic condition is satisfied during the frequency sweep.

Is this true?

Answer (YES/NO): NO